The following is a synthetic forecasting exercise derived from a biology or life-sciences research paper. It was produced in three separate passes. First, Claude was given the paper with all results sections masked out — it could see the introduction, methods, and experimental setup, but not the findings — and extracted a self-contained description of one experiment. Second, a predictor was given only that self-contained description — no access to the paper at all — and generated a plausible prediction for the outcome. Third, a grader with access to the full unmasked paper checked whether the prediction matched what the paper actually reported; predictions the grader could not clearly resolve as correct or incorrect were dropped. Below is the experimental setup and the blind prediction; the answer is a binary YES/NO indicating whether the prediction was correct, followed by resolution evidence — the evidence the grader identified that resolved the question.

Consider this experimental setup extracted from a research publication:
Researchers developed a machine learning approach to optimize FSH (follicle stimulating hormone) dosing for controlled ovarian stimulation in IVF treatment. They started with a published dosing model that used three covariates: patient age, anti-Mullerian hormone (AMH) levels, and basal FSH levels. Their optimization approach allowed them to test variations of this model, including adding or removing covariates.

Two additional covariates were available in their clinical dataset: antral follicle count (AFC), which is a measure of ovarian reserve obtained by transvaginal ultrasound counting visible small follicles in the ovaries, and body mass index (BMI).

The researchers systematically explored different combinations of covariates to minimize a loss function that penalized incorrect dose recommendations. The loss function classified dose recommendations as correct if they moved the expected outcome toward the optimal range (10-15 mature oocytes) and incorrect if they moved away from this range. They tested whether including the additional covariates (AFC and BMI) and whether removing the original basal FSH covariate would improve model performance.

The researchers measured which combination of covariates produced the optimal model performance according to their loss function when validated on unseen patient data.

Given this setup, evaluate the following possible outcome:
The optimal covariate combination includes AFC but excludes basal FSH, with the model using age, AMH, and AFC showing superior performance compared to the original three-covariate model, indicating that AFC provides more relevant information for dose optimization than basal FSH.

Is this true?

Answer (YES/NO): NO